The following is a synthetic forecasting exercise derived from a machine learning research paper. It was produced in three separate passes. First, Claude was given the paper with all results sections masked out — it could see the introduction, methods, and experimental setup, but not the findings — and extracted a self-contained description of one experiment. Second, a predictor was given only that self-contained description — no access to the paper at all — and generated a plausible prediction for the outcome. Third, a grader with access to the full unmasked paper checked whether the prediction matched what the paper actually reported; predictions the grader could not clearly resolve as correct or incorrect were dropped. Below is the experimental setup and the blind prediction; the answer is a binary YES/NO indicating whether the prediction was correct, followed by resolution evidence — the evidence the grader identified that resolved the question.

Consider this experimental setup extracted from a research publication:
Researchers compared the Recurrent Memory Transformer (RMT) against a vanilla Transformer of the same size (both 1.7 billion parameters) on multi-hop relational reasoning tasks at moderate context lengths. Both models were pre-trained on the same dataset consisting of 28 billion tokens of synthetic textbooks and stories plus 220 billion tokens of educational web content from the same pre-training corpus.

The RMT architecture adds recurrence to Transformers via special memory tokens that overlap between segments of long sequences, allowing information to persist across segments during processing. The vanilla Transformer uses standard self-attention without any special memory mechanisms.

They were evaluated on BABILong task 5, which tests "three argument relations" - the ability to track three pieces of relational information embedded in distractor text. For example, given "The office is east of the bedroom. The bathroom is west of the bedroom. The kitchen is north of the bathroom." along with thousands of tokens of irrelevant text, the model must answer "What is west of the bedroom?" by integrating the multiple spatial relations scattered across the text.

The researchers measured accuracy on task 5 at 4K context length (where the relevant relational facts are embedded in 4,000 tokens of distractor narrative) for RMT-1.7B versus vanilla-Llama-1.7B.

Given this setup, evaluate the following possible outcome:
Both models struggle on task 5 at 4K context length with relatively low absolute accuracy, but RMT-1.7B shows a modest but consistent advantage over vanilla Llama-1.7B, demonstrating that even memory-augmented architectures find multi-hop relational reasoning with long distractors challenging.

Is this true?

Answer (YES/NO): NO